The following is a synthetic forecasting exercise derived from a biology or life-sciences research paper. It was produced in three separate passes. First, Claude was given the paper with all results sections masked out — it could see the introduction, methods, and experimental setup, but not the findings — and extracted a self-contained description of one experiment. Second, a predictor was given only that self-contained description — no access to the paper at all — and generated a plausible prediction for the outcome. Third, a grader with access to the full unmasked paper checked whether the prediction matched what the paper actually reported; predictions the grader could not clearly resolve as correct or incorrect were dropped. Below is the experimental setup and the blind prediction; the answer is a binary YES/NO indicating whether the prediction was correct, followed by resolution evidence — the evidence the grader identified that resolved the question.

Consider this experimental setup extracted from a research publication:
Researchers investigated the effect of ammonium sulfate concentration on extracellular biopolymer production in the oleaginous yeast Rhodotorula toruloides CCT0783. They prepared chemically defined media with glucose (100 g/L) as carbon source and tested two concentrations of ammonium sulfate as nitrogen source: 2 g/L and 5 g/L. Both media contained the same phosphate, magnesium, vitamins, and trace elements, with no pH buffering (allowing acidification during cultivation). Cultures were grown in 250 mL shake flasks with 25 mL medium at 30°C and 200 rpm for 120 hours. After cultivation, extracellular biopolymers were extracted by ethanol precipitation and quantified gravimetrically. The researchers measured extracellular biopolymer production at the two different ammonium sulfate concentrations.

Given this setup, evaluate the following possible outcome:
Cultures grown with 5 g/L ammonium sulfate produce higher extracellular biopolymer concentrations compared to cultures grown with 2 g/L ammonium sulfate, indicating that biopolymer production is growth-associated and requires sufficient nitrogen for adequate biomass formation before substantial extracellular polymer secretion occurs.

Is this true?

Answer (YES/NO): YES